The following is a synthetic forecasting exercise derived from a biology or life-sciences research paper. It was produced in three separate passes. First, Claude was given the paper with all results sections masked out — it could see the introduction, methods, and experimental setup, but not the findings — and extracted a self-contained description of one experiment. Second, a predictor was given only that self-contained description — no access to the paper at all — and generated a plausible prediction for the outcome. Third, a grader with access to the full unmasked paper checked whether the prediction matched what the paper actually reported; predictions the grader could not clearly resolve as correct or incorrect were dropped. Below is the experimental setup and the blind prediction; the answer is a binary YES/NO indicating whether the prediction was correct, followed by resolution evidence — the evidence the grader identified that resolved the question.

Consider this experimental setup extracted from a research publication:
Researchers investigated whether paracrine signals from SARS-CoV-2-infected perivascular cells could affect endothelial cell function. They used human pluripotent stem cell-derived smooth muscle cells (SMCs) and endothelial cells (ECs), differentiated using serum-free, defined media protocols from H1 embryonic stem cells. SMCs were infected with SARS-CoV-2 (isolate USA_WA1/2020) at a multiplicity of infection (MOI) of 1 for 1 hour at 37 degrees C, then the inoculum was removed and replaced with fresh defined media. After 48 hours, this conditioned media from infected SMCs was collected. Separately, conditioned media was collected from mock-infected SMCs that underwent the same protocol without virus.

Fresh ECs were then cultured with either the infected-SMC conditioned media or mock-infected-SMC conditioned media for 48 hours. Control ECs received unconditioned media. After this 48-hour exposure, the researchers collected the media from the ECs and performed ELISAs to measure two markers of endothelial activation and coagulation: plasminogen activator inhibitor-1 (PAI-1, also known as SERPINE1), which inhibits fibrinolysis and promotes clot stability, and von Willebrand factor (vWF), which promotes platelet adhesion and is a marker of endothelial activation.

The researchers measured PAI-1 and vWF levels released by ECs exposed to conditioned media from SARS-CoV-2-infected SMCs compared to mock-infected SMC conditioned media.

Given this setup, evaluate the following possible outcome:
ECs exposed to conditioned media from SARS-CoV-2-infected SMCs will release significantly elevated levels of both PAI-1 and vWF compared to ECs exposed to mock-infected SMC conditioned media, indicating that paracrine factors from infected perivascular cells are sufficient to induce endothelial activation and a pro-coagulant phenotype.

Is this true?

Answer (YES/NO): YES